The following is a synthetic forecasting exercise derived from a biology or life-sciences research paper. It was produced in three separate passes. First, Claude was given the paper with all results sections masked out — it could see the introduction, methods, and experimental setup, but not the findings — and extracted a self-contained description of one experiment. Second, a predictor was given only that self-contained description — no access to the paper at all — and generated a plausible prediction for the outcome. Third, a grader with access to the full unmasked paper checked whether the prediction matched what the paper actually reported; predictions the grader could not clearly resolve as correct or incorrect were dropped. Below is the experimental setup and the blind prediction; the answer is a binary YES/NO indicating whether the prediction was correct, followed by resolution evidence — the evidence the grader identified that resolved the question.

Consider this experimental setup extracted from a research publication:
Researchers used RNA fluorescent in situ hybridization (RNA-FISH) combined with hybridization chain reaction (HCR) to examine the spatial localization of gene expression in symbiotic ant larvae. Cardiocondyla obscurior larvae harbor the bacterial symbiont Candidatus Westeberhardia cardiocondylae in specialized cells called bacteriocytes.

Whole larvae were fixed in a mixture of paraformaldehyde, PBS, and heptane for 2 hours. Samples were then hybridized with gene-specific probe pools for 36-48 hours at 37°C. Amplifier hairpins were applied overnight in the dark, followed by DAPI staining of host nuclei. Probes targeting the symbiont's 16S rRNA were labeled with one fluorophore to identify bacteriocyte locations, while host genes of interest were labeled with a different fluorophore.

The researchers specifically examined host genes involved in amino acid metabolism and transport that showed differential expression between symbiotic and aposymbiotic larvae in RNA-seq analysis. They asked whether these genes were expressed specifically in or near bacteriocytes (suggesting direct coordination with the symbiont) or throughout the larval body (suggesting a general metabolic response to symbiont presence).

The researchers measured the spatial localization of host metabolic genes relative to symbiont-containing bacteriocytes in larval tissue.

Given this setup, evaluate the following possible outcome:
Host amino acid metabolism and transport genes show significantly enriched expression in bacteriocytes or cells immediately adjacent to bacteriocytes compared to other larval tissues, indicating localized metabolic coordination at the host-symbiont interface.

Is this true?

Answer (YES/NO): YES